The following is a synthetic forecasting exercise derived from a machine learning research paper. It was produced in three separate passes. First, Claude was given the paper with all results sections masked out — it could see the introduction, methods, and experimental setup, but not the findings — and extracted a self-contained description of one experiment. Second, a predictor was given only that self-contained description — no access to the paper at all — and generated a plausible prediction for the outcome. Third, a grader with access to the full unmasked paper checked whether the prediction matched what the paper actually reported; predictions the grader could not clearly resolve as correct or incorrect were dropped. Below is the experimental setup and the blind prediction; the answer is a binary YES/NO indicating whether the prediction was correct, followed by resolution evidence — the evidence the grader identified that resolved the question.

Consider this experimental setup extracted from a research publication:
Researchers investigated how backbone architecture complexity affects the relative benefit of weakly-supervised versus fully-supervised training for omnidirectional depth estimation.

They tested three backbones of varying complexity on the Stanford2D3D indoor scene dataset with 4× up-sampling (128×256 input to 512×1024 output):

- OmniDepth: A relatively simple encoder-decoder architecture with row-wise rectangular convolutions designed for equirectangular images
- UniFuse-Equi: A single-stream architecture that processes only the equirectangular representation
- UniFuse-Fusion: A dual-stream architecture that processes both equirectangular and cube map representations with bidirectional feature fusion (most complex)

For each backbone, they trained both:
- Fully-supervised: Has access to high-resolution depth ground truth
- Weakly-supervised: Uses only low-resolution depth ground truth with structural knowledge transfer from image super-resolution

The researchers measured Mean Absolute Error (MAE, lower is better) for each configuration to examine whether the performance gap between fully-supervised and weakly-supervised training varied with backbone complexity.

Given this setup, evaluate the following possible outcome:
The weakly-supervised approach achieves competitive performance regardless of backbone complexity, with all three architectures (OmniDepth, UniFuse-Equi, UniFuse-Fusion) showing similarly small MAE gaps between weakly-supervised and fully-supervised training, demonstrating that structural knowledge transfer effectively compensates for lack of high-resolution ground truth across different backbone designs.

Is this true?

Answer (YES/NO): NO